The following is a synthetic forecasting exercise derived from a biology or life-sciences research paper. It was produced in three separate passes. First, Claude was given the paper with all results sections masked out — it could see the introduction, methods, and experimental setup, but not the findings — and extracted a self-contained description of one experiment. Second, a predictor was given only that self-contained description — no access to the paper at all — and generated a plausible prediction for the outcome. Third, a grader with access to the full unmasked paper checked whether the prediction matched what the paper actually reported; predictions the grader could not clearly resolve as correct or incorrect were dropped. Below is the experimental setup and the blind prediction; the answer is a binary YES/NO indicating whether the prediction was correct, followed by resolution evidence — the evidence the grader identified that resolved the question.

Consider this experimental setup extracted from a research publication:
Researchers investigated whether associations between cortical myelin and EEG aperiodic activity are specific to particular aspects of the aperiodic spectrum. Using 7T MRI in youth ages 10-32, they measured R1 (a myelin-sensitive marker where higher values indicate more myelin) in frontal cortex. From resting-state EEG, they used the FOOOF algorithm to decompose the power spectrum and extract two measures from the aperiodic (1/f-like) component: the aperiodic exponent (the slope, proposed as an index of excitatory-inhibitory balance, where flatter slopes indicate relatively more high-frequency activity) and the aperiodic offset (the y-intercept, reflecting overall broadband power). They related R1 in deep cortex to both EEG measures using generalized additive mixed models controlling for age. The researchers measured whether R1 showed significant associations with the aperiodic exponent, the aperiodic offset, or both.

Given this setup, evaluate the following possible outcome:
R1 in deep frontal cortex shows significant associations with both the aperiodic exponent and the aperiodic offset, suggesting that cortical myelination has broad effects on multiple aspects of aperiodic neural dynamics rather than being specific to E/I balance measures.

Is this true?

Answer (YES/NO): NO